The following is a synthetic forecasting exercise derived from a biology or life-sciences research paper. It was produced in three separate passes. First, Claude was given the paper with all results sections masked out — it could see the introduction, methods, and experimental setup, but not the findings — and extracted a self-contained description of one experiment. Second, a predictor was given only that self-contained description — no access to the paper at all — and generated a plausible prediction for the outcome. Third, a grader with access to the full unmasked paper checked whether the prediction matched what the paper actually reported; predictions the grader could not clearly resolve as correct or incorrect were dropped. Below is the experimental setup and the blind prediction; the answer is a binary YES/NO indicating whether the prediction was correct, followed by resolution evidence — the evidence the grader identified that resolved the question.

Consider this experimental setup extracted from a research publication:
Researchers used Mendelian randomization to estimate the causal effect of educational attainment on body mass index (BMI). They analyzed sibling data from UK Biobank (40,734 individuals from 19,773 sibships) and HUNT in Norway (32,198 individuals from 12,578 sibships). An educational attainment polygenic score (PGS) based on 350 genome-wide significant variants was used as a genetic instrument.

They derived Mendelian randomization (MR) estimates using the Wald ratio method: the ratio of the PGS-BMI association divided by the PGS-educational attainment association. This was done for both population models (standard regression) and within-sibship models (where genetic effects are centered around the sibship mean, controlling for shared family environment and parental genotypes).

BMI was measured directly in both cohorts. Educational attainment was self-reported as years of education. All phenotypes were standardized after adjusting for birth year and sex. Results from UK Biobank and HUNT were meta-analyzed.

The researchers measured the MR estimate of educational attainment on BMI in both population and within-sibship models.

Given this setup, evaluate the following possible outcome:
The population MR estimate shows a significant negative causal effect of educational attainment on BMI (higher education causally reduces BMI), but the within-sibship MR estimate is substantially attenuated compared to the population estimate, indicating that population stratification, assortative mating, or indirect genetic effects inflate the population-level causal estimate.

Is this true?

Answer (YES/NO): NO